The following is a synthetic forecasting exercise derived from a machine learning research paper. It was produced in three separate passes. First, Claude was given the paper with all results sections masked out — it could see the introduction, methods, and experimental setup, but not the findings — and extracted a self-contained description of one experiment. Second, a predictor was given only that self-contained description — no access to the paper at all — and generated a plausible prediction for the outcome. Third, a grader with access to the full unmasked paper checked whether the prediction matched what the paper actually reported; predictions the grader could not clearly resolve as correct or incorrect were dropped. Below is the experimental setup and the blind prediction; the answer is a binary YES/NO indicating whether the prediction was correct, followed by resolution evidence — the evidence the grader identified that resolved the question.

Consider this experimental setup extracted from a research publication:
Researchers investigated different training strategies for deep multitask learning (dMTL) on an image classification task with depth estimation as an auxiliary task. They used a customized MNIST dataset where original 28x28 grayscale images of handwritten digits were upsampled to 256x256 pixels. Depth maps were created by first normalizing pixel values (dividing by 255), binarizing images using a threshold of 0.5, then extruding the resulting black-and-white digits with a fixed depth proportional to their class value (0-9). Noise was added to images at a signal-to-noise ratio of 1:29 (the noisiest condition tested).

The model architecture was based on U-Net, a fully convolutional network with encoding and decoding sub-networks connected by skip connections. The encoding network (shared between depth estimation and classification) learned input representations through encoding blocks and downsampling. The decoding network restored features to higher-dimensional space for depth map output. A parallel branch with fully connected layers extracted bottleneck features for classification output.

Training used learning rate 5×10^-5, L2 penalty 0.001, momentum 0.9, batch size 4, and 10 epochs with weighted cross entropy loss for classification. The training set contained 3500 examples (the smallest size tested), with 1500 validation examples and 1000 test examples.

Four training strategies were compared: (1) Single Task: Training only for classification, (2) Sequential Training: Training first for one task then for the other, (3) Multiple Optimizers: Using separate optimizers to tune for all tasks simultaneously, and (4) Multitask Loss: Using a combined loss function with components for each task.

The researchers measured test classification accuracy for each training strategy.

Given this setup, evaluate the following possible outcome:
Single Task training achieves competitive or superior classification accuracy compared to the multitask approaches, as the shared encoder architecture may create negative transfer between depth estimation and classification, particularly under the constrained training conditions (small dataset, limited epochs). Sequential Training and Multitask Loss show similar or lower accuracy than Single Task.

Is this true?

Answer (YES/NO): NO